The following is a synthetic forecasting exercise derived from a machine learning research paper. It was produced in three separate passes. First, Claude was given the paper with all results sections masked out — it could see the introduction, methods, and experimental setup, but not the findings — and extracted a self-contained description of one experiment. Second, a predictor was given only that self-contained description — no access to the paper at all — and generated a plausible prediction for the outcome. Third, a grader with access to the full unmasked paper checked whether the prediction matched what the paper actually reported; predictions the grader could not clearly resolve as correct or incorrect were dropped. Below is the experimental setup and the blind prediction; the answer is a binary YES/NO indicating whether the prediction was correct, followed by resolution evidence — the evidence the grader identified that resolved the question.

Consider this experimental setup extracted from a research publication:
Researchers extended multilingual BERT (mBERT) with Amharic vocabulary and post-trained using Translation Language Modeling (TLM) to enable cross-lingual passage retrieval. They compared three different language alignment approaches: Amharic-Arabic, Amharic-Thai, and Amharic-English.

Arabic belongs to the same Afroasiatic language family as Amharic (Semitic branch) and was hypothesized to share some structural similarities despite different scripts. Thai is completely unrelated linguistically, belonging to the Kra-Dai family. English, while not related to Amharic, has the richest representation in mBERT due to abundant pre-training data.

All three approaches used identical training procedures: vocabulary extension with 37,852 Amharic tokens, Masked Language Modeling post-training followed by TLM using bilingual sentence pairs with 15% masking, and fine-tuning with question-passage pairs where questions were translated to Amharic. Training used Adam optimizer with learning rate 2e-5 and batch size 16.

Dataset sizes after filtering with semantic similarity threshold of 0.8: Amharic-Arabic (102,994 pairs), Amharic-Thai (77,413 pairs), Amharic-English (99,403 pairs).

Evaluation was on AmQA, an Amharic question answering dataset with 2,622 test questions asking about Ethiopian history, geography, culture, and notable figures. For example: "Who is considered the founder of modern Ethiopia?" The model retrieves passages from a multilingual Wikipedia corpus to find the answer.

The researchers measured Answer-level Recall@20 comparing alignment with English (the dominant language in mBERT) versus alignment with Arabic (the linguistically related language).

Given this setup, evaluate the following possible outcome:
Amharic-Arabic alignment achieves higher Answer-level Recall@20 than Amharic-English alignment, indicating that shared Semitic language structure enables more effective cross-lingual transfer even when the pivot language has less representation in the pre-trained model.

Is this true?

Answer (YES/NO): YES